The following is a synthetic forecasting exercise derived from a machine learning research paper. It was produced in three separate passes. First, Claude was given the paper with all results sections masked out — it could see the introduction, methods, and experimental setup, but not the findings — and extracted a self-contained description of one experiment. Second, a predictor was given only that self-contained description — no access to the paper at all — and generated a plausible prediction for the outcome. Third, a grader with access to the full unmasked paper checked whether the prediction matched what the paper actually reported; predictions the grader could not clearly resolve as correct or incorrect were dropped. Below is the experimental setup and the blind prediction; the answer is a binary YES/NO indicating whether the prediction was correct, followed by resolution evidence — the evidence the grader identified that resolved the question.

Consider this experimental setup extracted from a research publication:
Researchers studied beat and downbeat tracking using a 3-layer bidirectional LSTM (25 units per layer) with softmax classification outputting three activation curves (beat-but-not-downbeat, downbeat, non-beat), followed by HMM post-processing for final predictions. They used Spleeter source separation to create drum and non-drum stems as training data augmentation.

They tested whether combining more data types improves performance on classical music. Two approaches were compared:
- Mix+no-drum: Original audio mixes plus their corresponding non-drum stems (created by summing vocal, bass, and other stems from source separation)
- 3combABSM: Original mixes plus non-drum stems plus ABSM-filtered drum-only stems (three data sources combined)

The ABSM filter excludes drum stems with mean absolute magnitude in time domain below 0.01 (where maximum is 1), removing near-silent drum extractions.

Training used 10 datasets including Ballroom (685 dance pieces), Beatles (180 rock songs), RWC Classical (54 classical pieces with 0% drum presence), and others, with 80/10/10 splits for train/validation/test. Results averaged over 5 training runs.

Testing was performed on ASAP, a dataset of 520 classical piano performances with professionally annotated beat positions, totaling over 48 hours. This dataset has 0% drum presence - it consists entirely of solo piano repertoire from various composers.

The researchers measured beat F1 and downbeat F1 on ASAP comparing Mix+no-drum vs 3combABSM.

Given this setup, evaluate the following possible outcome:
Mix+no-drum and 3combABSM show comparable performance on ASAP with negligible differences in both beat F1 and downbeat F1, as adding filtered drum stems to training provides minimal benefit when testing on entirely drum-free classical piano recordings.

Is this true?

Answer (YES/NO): NO